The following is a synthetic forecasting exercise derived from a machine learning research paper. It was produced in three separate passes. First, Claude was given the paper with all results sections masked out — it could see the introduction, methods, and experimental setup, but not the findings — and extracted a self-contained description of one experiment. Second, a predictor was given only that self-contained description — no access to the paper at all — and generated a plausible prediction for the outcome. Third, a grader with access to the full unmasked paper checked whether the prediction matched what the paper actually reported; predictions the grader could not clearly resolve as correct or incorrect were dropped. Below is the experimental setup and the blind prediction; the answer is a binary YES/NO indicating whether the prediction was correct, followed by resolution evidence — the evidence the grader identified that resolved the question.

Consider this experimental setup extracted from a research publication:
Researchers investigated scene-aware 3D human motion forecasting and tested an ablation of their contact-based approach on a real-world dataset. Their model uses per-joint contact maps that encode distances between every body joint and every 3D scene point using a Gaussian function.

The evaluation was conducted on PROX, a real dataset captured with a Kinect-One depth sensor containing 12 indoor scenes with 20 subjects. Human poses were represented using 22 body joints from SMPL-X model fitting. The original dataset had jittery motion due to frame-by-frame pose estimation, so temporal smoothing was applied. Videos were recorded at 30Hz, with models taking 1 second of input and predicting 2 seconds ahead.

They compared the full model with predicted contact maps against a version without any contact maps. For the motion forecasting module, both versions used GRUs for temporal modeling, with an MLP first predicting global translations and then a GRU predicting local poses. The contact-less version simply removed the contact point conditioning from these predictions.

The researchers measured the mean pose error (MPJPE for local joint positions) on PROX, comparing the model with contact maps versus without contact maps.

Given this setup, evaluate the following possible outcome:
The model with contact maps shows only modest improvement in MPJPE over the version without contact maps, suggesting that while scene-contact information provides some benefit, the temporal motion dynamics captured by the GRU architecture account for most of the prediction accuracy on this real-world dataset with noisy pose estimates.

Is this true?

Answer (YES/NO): NO